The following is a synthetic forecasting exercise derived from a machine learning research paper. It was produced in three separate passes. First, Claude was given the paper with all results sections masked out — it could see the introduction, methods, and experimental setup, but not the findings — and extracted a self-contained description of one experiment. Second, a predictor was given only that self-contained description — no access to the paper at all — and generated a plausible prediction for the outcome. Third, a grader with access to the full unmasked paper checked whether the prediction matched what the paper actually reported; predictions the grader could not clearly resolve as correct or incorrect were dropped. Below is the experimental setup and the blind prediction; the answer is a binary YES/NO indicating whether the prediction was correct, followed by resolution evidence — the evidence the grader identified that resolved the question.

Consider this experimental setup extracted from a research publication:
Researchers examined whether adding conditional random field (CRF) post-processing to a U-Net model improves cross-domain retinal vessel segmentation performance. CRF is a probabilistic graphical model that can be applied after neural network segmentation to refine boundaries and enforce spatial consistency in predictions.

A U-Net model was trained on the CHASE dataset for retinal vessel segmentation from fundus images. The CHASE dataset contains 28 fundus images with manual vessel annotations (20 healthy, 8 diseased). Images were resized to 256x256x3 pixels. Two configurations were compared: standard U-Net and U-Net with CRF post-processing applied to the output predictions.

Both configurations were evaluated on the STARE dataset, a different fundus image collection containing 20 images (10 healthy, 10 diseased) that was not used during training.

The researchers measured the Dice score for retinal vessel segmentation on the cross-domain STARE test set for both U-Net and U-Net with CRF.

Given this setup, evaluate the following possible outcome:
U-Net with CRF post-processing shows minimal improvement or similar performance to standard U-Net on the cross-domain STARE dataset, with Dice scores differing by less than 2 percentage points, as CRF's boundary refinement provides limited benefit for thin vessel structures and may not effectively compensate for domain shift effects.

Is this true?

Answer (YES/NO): NO